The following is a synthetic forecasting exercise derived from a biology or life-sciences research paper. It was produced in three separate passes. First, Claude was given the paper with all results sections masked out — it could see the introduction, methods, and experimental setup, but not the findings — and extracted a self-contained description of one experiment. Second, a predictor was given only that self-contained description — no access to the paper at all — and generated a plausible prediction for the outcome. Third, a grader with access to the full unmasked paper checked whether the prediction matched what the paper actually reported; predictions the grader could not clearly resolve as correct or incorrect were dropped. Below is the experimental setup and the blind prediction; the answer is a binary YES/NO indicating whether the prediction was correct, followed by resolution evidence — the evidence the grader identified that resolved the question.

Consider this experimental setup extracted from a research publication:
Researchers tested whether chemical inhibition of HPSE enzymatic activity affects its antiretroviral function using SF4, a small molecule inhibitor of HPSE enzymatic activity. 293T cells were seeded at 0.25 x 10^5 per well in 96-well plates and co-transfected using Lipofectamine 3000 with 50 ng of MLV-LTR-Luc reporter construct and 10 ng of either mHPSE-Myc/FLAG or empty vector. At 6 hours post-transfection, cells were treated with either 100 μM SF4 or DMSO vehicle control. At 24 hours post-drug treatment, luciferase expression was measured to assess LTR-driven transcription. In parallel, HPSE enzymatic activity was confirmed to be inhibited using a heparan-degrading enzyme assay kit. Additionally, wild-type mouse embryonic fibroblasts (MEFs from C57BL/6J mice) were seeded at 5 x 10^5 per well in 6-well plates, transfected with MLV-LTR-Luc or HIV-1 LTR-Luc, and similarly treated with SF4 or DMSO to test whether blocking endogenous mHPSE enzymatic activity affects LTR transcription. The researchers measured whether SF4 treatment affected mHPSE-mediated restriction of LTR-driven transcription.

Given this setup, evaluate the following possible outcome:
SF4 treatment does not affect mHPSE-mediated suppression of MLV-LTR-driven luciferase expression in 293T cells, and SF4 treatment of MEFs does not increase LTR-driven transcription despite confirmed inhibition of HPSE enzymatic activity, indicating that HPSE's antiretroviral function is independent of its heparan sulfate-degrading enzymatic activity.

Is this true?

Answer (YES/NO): YES